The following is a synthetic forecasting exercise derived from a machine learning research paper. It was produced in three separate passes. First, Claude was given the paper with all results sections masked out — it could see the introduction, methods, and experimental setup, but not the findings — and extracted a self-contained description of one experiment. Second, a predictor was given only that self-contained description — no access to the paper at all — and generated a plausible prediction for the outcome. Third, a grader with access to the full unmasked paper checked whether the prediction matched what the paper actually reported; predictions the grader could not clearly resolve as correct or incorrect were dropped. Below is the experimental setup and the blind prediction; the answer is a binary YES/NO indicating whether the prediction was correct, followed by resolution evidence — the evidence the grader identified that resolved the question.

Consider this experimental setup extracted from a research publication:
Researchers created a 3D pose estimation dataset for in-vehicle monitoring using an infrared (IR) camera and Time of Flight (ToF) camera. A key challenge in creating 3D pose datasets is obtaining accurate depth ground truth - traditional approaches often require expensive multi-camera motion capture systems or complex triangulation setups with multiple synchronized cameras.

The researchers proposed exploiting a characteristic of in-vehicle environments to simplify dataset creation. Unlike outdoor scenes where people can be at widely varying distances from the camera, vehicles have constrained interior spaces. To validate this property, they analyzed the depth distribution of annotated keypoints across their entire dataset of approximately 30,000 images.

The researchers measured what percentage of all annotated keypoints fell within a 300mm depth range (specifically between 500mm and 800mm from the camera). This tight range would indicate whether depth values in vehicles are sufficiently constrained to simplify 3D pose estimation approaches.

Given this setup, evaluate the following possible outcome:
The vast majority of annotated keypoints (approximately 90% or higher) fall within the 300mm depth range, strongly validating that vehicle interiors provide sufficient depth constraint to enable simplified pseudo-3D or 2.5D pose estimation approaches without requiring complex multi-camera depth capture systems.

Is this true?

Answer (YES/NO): NO